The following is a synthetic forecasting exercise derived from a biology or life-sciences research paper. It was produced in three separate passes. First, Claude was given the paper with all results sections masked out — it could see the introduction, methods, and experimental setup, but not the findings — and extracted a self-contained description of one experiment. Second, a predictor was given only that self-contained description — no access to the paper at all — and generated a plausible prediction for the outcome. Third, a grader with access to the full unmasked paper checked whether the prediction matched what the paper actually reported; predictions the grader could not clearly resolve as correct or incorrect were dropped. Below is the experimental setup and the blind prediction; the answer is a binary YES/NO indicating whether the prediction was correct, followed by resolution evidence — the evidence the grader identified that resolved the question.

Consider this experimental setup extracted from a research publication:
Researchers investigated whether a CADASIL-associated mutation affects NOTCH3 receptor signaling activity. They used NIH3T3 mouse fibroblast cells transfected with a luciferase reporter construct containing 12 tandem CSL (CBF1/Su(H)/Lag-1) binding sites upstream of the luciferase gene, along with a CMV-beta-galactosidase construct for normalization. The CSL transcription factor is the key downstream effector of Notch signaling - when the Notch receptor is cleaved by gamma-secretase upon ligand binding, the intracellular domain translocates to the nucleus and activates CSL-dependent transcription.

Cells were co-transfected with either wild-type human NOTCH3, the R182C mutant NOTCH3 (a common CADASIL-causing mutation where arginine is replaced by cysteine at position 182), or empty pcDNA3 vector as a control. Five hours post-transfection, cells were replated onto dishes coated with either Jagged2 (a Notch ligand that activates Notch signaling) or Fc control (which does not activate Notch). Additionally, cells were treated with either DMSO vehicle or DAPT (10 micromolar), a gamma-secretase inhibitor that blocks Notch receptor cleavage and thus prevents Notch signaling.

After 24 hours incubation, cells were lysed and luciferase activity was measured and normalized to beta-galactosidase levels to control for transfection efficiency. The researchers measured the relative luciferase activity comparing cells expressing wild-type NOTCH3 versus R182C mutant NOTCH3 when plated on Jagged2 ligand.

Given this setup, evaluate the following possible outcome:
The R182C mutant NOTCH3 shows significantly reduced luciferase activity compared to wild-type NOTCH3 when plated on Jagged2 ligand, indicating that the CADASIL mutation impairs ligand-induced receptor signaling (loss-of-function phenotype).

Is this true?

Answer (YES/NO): NO